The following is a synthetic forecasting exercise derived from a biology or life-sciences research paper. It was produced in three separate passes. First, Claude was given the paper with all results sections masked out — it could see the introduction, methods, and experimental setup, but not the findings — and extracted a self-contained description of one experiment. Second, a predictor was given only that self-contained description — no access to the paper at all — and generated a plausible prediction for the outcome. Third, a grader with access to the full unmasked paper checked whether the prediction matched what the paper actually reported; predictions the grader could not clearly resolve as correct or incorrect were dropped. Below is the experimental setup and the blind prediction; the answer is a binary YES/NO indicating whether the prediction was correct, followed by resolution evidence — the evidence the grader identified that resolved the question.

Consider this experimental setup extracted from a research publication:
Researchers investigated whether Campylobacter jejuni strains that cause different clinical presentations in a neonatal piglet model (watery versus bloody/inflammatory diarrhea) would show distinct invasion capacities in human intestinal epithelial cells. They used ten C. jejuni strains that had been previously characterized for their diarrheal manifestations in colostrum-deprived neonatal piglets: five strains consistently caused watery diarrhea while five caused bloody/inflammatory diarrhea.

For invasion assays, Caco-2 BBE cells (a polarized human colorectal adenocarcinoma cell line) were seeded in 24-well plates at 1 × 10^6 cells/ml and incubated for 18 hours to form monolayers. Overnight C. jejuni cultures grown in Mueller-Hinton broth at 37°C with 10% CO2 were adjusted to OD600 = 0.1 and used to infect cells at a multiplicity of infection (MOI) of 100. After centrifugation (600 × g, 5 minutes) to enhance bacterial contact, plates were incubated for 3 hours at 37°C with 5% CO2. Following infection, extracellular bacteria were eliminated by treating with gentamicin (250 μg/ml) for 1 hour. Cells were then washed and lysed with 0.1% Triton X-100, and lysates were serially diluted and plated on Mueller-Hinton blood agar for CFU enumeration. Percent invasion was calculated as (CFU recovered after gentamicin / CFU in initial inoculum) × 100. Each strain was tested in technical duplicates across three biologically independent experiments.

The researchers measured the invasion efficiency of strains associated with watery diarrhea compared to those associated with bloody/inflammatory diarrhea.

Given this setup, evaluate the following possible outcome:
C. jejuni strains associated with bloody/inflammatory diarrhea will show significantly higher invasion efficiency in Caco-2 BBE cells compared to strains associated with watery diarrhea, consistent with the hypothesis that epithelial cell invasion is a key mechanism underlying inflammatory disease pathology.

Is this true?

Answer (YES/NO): YES